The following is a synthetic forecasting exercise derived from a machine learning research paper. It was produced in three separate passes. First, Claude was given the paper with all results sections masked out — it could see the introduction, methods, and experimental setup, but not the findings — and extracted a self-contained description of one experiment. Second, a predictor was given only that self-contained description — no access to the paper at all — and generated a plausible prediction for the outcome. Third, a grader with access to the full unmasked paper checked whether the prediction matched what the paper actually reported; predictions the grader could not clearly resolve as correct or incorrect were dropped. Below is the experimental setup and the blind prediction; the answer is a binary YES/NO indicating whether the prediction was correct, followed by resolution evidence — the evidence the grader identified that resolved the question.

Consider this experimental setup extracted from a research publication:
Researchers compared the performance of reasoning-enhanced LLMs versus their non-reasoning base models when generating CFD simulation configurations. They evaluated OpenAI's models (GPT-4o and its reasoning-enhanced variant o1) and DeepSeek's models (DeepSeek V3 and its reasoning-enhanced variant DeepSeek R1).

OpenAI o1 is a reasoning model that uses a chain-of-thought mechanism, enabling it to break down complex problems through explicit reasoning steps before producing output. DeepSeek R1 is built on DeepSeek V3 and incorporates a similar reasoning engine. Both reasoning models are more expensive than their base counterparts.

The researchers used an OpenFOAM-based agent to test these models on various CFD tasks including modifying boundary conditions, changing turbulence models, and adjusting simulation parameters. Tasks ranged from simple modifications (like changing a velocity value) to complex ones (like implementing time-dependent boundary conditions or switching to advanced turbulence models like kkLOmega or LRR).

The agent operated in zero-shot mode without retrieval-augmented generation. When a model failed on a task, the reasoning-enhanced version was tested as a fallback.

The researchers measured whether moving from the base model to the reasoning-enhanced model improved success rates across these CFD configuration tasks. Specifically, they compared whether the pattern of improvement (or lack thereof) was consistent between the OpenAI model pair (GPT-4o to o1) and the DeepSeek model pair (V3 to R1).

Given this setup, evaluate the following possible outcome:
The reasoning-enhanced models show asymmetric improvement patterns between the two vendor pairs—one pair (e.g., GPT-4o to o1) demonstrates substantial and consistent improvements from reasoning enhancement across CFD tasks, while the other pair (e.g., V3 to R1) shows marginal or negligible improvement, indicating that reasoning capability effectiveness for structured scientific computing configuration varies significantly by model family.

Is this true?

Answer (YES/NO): NO